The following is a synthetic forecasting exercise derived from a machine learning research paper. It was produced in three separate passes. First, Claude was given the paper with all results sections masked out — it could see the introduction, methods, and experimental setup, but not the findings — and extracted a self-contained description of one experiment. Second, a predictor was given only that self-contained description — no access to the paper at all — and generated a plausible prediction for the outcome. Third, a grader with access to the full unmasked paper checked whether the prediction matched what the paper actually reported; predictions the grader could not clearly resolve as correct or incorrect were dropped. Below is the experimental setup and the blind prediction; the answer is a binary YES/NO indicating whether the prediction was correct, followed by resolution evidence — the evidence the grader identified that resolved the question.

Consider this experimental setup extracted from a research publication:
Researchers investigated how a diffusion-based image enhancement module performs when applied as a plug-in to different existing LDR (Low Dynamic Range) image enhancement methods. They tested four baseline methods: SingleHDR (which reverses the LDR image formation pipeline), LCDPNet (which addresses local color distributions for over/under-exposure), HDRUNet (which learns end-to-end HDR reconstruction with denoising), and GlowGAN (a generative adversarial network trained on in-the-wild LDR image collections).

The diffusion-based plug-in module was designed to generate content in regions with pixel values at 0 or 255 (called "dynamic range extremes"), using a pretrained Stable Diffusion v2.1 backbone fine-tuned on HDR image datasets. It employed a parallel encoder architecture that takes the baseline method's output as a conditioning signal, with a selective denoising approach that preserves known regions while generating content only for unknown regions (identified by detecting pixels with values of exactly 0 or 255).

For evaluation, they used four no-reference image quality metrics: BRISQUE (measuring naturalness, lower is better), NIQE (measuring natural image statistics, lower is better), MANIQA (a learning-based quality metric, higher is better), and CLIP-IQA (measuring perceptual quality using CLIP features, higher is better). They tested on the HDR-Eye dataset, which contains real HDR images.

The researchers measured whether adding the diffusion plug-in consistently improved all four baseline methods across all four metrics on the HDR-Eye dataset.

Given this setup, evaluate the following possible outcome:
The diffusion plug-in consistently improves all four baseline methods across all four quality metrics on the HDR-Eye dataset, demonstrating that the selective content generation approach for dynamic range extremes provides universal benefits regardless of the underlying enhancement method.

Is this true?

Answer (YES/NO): NO